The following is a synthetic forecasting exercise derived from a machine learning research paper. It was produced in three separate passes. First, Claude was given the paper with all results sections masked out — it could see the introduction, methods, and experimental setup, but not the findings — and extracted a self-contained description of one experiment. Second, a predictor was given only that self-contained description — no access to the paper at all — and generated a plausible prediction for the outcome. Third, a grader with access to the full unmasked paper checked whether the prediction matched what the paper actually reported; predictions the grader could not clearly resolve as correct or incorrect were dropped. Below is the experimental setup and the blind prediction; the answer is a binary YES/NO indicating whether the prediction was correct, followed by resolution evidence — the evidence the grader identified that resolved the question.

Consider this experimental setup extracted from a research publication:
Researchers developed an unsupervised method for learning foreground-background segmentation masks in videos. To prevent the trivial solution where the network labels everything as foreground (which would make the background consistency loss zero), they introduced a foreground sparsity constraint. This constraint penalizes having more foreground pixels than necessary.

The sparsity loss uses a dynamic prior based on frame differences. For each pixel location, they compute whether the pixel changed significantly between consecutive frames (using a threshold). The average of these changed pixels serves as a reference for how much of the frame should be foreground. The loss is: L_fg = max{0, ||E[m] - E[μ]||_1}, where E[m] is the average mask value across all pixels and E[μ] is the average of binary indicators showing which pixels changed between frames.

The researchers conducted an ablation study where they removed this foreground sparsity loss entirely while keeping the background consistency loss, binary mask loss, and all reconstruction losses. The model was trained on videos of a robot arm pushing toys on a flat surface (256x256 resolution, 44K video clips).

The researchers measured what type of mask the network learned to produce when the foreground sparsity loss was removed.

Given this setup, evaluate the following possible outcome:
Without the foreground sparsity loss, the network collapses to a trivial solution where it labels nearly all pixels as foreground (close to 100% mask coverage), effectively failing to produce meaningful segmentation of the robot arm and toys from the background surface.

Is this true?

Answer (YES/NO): YES